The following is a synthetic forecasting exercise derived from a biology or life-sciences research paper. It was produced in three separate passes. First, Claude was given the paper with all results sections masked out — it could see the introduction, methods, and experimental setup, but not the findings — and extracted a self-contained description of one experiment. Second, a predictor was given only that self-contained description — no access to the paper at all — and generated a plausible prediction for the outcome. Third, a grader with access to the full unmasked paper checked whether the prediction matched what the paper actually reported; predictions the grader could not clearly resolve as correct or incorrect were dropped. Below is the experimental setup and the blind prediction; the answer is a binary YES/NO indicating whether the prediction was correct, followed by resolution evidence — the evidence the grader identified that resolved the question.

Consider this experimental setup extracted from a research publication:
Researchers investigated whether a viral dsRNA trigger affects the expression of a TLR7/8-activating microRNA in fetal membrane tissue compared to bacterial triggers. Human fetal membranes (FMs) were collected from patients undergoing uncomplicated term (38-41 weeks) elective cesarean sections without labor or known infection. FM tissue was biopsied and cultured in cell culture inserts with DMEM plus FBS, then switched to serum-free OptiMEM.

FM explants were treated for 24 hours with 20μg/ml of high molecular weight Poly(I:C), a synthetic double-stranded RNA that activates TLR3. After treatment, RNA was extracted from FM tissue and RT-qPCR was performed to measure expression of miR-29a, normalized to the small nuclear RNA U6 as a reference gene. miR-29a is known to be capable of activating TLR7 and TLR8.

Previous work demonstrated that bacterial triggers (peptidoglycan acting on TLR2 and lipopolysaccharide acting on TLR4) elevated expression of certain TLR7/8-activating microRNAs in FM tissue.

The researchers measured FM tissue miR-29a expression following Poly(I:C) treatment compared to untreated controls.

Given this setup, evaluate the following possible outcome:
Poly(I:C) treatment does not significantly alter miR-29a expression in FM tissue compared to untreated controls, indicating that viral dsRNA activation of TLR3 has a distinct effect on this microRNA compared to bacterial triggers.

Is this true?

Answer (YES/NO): NO